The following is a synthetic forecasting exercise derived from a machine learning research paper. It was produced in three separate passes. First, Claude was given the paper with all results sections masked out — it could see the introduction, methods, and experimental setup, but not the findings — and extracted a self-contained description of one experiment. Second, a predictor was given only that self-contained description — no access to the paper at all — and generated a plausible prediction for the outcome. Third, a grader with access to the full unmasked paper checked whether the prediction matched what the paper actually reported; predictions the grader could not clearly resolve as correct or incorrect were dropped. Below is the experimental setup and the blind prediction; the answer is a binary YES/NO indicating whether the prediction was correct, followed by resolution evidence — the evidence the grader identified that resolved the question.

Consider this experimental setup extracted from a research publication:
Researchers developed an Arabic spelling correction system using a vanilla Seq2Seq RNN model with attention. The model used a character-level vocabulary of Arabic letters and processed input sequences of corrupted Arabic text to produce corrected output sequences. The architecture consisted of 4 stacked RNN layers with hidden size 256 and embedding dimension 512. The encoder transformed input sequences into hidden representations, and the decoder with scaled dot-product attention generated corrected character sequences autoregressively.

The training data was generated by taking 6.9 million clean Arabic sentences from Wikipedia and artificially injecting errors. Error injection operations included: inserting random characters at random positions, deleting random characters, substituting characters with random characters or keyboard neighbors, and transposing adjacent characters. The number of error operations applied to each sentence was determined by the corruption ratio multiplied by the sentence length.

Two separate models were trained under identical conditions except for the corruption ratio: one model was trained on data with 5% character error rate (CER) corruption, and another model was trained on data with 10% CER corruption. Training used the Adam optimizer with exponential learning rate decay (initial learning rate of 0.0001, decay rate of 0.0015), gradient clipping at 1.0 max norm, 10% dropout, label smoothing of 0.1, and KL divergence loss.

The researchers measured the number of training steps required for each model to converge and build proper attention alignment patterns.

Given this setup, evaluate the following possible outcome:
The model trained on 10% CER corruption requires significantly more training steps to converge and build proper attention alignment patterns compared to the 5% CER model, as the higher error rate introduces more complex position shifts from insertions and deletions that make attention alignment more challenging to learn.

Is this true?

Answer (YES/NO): YES